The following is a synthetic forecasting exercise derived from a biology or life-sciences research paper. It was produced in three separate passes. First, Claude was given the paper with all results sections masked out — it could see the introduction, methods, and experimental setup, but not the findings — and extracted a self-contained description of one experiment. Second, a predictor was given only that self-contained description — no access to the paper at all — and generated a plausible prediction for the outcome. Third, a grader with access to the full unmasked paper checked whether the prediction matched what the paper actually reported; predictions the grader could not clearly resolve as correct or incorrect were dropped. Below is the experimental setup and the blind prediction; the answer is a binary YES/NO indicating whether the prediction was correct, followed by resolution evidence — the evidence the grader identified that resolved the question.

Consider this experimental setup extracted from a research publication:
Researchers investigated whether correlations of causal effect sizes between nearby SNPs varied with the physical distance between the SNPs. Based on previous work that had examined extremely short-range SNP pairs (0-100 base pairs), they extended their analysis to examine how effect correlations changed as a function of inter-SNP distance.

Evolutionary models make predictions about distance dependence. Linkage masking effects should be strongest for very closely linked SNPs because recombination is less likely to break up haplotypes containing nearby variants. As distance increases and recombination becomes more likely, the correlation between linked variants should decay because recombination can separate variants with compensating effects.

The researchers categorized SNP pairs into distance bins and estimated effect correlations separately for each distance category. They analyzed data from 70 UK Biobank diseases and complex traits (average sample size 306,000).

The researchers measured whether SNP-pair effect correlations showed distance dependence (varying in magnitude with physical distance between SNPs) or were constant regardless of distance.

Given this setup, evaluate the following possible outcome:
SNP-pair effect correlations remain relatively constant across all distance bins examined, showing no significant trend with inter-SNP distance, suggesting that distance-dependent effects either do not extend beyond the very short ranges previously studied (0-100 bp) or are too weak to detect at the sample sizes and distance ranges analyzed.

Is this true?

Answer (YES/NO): NO